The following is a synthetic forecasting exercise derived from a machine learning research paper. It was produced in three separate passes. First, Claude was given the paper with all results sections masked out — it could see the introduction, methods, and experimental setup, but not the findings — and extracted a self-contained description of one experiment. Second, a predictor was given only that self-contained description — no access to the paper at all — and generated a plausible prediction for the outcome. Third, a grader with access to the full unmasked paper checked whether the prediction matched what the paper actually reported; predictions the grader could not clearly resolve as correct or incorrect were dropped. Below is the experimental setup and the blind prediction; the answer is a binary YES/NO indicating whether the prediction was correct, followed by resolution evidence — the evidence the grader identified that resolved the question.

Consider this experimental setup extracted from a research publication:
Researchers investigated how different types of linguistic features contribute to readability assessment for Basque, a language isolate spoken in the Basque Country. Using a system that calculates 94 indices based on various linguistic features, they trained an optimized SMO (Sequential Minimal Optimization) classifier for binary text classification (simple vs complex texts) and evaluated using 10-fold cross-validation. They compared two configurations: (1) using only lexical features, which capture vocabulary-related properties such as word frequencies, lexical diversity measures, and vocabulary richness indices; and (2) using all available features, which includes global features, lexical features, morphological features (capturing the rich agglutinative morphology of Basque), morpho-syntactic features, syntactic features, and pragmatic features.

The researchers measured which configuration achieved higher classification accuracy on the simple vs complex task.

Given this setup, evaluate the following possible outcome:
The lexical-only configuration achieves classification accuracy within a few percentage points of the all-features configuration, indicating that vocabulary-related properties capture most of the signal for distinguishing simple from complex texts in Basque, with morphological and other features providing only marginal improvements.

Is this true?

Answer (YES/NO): NO